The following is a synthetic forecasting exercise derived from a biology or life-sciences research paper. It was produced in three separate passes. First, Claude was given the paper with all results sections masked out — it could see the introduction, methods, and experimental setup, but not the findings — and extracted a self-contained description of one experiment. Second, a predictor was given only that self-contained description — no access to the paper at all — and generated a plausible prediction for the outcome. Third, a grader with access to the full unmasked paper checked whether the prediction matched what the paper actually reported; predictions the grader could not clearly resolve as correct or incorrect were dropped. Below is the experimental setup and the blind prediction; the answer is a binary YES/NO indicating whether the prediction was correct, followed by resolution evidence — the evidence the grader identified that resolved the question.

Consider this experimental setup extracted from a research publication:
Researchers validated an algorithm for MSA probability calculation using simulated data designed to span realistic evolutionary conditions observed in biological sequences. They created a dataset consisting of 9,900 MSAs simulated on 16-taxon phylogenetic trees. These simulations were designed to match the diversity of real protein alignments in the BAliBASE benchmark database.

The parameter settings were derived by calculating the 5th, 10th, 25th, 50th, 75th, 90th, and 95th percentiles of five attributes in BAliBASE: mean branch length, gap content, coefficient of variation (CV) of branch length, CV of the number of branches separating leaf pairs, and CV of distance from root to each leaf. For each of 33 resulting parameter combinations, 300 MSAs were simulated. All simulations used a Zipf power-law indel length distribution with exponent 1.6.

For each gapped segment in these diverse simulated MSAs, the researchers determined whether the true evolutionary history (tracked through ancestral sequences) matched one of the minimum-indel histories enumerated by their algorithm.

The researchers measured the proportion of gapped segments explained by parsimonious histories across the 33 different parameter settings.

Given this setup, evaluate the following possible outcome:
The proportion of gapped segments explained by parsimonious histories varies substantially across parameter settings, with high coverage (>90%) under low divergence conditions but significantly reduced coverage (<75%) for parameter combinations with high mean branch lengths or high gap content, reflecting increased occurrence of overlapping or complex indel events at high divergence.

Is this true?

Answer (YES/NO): NO